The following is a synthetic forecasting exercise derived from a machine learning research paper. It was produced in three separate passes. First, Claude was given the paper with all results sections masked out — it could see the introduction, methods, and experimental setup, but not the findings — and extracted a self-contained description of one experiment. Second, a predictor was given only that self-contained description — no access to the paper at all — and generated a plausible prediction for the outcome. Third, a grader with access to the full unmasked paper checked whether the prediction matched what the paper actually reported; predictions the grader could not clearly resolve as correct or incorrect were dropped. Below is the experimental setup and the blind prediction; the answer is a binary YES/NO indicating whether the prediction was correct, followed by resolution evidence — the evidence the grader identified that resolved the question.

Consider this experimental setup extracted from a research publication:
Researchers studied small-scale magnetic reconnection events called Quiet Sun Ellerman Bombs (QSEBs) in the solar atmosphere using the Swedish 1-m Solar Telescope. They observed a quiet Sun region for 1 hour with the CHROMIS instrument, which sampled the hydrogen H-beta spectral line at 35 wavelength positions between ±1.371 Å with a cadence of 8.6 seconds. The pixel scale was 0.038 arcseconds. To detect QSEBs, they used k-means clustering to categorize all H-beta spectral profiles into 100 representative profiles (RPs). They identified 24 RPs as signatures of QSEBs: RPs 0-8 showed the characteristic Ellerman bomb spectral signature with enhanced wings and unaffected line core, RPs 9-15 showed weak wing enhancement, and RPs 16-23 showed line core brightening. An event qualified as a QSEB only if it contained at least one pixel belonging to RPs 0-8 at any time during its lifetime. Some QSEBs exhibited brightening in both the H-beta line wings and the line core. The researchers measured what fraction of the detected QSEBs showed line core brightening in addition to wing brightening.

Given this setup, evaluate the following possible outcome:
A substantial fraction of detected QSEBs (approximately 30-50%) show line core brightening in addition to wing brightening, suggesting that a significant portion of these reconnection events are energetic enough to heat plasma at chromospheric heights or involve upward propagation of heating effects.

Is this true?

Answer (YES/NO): NO